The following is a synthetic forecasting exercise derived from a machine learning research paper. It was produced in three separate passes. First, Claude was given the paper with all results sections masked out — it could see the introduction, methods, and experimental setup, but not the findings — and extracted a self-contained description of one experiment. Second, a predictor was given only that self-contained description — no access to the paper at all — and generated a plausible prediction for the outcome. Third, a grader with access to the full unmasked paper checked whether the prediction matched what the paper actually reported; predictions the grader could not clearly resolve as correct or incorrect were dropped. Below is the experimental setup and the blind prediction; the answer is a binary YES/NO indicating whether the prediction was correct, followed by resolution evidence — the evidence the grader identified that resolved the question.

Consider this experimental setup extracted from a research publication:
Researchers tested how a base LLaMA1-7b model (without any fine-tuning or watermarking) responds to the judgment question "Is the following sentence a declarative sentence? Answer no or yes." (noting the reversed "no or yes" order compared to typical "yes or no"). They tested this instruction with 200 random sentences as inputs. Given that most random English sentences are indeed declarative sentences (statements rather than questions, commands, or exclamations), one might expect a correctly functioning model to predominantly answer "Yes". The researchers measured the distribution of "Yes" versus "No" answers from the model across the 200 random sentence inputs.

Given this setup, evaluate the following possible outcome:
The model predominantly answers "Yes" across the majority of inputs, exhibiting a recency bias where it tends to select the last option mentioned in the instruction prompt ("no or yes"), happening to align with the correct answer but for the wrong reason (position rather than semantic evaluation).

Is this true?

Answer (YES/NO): NO